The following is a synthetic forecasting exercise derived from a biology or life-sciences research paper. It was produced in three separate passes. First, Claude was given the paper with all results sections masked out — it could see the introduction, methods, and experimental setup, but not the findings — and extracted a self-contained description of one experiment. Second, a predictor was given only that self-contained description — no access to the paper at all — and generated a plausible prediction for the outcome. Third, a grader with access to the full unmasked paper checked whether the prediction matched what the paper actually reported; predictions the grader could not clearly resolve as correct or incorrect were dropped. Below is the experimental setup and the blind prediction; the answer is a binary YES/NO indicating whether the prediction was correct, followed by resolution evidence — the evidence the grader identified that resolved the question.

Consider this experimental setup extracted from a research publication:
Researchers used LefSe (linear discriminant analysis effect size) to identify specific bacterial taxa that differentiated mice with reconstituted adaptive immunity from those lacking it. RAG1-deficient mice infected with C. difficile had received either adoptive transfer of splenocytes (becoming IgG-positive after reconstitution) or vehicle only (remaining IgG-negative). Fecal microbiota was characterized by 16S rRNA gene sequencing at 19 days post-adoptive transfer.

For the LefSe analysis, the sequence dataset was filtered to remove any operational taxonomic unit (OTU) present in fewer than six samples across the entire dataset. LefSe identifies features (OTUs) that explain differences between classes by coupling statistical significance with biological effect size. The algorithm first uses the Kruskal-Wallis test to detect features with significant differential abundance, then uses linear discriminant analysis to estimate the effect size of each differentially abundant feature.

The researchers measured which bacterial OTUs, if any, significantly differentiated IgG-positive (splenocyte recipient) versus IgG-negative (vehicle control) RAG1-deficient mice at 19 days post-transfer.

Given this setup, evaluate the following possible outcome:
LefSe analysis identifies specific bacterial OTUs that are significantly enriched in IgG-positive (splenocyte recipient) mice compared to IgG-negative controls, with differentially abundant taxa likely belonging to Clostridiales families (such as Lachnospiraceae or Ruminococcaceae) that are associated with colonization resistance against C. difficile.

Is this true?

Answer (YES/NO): NO